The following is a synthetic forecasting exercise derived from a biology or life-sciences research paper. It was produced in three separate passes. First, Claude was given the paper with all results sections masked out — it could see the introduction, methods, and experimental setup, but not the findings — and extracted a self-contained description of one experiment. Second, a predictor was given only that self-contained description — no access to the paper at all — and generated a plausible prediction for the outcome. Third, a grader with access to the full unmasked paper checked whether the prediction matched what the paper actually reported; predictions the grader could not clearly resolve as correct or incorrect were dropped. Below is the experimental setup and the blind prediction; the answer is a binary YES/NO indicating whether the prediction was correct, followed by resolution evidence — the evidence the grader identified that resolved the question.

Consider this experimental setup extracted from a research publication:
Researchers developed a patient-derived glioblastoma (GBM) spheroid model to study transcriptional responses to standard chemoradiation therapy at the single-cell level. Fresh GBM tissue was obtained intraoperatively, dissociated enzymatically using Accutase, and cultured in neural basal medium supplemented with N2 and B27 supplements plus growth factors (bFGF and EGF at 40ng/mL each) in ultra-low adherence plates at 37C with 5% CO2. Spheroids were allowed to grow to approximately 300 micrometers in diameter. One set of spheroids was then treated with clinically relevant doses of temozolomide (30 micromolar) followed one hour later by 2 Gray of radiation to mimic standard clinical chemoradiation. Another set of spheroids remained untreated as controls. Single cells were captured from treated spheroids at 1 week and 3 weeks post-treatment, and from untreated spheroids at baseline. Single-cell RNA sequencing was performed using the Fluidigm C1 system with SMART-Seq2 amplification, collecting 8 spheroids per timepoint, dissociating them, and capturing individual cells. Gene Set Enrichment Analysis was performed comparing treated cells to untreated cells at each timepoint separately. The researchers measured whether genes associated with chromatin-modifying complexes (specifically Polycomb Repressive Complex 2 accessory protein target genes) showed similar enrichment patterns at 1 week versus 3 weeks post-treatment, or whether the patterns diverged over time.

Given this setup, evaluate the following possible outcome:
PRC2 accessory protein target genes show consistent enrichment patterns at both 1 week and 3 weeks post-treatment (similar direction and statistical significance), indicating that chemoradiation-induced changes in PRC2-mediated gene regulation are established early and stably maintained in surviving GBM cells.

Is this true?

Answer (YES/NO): NO